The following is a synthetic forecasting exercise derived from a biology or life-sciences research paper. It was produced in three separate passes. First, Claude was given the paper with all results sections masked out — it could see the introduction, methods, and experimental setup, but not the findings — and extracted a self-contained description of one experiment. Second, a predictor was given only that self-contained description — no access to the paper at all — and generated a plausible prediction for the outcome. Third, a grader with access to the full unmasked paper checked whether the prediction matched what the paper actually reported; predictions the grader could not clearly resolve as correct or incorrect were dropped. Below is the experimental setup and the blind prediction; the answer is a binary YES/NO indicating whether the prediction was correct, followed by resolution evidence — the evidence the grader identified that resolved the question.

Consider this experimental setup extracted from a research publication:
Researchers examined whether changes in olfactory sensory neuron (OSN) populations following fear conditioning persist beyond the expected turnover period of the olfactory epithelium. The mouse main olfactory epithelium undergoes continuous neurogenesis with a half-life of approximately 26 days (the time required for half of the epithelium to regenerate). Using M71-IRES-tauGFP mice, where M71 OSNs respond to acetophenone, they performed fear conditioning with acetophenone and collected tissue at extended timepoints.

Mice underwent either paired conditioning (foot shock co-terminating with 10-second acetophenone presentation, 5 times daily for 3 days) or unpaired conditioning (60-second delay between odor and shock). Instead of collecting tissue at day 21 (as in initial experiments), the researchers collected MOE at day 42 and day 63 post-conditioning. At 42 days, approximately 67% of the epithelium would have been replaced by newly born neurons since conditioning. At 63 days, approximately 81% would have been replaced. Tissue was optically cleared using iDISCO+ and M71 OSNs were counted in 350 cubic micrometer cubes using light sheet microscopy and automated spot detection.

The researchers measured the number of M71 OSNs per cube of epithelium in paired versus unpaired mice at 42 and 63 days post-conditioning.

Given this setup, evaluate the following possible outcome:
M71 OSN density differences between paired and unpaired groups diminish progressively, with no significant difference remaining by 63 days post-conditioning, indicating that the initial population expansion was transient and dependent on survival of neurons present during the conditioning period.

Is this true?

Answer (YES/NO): NO